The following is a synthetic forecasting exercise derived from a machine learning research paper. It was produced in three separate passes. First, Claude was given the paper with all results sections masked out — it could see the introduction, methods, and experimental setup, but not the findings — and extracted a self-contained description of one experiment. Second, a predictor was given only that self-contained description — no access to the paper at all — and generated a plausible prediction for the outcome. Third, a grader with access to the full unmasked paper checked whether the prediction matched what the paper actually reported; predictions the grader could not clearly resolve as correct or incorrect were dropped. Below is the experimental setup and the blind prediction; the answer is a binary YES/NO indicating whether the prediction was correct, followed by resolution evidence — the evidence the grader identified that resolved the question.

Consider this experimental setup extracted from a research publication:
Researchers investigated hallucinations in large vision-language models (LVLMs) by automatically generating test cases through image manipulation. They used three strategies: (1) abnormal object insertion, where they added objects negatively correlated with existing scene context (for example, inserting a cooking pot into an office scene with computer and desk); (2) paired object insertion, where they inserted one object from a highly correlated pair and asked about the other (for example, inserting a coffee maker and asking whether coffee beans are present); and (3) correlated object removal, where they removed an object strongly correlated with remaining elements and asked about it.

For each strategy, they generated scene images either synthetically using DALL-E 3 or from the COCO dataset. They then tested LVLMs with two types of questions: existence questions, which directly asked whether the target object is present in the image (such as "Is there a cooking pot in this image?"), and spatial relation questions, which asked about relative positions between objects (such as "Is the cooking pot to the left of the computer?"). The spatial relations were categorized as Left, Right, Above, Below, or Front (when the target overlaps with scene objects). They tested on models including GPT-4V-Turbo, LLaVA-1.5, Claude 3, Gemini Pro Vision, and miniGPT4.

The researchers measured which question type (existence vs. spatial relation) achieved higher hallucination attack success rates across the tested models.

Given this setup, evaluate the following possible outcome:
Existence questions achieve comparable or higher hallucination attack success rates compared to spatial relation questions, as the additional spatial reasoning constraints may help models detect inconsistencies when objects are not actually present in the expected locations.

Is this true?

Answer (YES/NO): YES